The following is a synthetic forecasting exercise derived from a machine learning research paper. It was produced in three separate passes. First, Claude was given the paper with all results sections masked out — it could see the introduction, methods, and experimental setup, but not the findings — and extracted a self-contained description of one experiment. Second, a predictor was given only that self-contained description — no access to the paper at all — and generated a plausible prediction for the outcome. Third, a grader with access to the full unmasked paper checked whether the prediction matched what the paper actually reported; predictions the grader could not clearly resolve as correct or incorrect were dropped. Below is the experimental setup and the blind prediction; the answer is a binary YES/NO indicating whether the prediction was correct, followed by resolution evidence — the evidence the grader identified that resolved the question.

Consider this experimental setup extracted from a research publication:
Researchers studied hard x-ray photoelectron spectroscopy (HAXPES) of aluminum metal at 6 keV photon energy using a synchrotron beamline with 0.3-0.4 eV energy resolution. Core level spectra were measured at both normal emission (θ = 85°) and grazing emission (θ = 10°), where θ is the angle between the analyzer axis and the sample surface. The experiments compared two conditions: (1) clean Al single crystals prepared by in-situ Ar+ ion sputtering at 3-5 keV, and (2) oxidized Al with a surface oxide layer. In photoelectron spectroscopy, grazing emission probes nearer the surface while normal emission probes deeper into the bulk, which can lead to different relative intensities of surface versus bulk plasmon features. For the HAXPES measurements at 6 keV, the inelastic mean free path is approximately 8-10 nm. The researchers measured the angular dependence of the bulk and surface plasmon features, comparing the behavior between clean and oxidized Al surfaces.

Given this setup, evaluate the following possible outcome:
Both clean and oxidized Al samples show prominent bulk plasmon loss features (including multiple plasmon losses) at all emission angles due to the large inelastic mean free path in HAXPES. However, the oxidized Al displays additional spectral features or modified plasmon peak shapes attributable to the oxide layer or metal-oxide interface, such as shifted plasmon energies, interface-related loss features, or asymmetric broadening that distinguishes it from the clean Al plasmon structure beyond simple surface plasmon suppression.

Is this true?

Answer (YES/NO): NO